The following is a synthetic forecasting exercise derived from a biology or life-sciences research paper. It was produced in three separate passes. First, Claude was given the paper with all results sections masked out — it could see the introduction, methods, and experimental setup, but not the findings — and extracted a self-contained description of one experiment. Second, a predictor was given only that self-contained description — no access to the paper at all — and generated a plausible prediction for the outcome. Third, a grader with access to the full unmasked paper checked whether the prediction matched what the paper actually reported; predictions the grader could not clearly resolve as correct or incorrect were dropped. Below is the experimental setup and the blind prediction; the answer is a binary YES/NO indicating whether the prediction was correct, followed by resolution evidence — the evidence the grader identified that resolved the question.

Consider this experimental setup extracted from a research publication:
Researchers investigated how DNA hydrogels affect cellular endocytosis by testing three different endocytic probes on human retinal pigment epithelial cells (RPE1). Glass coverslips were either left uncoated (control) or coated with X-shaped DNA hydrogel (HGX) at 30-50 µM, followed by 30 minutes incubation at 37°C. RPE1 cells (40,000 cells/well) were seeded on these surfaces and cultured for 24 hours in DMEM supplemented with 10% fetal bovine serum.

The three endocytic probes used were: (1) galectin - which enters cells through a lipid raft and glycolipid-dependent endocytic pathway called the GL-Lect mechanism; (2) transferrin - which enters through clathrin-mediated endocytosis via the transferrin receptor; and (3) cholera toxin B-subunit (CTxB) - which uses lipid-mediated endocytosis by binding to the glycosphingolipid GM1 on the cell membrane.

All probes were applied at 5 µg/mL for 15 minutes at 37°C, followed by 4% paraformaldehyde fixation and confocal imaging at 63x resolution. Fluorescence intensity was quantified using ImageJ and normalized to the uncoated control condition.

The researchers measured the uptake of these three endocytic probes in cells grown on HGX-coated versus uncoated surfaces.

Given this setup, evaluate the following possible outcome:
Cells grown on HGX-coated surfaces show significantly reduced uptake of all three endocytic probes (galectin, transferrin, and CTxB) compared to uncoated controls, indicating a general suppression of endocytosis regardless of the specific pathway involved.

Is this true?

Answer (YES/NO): NO